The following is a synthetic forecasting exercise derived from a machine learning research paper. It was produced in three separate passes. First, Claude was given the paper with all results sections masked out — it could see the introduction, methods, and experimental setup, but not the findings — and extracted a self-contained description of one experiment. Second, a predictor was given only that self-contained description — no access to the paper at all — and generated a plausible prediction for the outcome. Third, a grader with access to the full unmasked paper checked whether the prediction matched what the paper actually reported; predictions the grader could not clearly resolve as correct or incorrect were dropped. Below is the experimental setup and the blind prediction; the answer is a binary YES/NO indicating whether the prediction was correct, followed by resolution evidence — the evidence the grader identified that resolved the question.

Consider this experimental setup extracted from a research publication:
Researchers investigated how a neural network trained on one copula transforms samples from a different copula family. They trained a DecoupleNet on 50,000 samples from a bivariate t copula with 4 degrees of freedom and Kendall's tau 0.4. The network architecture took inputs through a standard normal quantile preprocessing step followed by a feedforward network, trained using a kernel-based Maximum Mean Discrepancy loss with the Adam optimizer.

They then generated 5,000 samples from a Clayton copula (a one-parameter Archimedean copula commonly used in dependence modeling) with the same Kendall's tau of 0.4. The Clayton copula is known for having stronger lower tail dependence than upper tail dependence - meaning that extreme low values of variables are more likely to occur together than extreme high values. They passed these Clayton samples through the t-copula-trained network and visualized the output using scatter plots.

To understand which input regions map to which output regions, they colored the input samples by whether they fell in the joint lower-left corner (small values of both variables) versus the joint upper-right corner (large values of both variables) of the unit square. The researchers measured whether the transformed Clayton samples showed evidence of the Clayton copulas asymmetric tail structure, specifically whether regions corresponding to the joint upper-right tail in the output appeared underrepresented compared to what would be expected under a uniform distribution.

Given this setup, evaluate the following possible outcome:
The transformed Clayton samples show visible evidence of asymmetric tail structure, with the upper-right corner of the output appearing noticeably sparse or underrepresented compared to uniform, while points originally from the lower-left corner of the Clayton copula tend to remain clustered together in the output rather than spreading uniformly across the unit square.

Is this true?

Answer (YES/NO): NO